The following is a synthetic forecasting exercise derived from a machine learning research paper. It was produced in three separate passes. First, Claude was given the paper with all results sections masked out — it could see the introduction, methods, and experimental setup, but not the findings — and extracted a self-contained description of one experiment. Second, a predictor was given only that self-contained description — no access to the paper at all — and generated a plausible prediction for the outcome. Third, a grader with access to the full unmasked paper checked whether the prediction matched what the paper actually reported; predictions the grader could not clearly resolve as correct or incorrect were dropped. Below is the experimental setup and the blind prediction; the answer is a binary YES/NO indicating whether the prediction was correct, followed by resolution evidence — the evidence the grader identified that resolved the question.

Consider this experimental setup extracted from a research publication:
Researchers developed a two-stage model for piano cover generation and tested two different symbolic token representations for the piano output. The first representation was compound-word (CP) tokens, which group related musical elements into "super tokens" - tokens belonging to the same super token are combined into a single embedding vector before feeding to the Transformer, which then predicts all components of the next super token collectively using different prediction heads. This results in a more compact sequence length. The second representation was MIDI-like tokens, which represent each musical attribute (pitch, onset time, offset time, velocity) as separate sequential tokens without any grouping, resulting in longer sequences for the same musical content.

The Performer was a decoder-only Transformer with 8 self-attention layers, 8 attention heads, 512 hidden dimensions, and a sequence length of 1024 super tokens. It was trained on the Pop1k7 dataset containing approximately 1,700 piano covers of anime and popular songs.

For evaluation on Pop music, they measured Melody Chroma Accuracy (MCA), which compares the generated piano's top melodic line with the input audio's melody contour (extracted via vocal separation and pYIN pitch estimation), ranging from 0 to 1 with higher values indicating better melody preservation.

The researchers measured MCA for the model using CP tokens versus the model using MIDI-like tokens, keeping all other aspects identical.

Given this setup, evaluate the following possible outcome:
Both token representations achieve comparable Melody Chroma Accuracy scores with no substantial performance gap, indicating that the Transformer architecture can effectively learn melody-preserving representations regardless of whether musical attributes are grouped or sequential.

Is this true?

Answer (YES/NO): NO